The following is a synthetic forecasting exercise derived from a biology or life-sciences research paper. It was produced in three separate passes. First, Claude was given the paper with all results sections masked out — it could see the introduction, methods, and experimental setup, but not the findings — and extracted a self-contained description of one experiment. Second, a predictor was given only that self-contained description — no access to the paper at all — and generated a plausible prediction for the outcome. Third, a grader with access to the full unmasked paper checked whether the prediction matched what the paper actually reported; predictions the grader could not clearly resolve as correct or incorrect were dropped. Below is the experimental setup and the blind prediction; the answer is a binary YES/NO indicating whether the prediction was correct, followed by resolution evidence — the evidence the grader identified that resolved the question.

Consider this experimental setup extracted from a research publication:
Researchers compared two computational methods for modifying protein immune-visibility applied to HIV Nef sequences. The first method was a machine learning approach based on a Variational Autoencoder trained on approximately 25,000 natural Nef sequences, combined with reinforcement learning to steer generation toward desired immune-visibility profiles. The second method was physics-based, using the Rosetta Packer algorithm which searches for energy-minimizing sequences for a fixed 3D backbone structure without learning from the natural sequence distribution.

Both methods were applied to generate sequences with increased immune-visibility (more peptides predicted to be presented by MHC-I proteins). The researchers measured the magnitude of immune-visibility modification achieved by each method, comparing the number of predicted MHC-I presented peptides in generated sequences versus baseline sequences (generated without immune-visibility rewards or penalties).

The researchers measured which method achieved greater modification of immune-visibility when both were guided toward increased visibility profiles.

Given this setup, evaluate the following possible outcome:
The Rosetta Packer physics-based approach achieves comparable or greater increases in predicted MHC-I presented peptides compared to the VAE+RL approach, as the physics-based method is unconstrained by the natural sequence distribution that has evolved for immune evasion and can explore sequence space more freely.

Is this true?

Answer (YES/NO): YES